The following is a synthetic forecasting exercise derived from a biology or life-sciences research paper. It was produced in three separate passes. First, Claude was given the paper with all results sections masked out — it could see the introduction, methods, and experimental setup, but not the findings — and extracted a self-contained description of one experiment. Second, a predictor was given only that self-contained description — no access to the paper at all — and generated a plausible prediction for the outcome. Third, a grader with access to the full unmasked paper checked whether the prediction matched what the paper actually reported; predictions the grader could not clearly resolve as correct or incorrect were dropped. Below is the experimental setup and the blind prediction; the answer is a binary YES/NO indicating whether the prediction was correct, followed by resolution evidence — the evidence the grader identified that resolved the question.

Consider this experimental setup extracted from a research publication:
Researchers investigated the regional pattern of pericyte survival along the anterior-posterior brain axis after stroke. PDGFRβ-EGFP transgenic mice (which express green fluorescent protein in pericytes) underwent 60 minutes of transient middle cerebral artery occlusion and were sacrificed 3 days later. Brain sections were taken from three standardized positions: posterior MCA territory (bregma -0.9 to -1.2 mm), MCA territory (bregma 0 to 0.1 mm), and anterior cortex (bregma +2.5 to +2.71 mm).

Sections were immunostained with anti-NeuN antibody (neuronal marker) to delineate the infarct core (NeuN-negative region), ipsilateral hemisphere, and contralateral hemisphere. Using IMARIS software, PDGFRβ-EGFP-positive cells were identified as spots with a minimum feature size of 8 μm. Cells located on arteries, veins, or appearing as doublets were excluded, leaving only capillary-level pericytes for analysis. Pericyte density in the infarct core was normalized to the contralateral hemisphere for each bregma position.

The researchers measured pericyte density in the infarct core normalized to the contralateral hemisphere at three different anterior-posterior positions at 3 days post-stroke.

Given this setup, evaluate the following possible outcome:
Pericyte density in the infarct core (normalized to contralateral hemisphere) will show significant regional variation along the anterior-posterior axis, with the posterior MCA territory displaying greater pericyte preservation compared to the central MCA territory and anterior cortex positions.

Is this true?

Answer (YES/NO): NO